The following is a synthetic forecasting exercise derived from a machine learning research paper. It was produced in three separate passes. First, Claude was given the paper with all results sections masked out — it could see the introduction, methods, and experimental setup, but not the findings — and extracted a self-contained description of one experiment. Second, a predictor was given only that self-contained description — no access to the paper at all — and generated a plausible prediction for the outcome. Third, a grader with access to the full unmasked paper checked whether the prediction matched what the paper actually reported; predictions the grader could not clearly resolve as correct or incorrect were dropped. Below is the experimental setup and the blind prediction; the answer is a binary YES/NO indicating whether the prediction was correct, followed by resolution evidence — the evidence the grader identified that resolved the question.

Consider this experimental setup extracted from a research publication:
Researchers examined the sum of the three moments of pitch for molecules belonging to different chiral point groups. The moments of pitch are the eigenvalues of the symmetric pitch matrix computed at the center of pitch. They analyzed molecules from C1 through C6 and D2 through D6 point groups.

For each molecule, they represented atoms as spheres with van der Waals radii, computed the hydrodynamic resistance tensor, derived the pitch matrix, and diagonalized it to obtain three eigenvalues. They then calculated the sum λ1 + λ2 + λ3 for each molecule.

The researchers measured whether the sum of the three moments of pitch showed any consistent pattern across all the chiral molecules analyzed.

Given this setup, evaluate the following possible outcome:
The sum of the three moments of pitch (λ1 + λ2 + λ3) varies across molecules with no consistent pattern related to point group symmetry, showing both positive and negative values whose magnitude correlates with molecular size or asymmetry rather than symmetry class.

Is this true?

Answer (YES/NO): YES